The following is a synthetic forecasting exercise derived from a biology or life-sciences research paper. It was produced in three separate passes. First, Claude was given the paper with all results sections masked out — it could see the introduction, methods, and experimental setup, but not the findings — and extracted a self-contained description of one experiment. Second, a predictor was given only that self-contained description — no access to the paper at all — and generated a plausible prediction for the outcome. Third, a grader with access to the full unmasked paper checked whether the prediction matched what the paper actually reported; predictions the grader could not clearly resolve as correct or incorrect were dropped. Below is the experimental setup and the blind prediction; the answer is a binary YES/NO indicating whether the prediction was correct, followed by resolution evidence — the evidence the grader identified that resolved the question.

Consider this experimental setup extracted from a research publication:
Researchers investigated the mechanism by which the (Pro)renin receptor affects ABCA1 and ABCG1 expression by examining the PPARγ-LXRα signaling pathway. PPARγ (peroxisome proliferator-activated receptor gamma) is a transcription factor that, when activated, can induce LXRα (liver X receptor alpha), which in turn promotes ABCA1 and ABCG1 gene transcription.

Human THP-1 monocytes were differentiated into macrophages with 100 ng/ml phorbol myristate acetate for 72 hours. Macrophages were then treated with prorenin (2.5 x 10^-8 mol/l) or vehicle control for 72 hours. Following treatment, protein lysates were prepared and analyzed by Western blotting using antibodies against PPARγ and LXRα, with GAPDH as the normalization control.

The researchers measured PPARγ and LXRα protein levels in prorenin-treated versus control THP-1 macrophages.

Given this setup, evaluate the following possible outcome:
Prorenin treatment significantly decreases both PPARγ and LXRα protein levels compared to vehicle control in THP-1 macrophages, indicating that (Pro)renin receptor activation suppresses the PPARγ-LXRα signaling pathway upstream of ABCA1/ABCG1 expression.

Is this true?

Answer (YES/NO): YES